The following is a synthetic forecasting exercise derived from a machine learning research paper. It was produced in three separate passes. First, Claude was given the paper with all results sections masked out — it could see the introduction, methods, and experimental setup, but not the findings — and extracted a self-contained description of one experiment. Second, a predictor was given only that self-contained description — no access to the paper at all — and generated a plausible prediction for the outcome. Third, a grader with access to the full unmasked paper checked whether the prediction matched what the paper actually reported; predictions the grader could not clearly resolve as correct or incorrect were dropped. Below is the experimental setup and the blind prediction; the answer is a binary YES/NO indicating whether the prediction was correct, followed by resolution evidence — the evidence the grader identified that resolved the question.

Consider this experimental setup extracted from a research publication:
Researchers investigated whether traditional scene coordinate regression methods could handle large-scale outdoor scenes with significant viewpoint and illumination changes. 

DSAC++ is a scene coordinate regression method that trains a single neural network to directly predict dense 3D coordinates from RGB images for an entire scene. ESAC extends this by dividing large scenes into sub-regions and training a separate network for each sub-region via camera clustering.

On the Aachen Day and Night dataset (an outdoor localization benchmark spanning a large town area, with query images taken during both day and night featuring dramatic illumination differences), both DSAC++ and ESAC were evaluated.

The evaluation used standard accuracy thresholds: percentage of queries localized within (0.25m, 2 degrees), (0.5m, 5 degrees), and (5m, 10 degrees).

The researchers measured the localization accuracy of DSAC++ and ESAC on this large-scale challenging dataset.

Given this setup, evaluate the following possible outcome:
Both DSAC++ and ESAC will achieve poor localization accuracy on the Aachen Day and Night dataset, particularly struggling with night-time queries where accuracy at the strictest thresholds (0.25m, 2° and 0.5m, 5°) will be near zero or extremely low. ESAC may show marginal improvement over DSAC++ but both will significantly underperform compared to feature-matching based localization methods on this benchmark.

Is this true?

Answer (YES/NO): YES